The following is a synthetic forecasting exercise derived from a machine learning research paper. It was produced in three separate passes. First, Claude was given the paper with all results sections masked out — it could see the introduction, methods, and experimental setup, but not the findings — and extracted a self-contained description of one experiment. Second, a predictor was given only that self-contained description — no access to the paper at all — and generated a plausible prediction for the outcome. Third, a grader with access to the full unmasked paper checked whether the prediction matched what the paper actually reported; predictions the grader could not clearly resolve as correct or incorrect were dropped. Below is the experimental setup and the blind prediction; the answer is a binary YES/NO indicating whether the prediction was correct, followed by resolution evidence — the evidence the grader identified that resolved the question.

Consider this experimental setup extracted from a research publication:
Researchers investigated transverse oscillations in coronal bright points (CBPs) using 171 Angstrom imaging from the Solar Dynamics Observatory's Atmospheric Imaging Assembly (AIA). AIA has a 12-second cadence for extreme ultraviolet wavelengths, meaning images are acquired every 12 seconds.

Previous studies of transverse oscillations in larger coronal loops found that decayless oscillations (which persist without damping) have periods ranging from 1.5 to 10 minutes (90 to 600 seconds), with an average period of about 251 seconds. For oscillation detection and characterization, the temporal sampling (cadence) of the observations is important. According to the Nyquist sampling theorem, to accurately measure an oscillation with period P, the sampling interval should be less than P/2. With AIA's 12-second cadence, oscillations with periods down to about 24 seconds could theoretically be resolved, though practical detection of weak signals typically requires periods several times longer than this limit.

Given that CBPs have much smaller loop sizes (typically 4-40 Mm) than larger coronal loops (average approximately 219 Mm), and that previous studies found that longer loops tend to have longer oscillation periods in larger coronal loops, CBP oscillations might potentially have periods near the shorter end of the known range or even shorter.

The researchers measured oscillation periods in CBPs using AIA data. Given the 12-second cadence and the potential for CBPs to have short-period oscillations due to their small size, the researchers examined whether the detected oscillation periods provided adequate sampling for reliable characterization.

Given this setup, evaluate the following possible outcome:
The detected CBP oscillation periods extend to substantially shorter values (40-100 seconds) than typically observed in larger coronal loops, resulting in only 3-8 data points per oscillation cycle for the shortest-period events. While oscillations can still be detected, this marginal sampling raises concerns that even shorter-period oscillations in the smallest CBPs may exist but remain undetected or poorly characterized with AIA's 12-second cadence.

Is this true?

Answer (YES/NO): NO